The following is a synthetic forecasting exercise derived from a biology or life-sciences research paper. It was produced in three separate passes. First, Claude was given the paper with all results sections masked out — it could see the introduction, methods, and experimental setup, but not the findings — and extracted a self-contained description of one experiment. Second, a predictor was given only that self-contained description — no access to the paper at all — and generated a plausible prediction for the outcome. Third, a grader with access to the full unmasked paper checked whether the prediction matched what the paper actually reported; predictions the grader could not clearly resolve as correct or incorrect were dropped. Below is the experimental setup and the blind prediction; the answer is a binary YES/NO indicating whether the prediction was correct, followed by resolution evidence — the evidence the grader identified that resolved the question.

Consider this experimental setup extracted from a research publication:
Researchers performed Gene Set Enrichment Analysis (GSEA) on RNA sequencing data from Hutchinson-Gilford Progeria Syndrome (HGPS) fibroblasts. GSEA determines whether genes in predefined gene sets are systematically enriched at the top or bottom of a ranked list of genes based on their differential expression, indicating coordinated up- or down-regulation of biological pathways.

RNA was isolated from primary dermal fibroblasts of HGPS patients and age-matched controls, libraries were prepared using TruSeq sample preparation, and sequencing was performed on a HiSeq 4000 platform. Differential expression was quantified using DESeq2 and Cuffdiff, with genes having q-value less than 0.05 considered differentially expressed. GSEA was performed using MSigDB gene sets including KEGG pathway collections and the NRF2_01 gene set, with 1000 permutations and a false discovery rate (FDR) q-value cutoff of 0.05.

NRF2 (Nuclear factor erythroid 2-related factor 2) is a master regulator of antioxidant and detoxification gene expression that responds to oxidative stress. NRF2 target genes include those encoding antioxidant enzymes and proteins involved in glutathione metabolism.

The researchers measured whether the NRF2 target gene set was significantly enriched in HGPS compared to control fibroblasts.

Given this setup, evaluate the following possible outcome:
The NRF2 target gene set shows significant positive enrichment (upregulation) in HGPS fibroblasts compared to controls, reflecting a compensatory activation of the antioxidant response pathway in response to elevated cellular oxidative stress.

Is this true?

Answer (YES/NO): NO